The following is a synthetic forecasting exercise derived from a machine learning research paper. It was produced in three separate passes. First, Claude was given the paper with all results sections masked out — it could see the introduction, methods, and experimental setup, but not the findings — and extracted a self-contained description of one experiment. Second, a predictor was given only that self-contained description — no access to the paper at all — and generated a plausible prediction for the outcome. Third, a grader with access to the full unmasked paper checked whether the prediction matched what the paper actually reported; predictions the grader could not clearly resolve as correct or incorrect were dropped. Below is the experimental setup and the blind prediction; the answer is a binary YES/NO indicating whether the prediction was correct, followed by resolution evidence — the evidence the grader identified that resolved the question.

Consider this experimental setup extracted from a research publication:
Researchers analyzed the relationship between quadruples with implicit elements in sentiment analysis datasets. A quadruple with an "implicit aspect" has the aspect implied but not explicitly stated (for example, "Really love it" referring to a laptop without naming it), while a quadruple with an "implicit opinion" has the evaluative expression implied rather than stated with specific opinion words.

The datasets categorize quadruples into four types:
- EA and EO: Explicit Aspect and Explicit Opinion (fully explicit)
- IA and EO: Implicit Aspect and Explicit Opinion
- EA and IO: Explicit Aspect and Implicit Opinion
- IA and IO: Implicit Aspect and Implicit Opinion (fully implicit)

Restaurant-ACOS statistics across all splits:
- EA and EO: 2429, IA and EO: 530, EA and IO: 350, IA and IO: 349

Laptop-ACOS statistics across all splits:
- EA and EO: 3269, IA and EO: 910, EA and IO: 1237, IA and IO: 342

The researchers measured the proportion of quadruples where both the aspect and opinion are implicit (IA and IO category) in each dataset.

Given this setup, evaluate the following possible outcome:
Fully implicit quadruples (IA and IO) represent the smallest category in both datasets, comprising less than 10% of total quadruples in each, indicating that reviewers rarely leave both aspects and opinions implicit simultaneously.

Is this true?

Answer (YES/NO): YES